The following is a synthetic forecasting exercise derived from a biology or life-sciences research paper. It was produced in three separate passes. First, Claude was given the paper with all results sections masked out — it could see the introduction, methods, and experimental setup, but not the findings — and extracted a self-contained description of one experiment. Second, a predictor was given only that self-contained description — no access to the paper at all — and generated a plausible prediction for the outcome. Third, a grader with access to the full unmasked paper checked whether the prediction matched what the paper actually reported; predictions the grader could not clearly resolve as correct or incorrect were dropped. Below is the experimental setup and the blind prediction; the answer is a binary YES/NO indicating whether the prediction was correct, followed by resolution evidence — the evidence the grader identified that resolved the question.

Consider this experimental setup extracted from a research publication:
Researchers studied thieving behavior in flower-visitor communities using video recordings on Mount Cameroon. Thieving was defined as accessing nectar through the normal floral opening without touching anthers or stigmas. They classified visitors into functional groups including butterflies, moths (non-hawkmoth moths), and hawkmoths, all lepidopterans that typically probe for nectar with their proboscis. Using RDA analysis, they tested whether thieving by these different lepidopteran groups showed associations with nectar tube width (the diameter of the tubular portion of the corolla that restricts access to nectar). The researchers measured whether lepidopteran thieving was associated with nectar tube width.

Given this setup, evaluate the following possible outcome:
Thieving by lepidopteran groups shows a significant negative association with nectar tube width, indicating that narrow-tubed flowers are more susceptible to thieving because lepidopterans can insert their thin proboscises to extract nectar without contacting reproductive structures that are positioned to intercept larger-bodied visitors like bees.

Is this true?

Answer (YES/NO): NO